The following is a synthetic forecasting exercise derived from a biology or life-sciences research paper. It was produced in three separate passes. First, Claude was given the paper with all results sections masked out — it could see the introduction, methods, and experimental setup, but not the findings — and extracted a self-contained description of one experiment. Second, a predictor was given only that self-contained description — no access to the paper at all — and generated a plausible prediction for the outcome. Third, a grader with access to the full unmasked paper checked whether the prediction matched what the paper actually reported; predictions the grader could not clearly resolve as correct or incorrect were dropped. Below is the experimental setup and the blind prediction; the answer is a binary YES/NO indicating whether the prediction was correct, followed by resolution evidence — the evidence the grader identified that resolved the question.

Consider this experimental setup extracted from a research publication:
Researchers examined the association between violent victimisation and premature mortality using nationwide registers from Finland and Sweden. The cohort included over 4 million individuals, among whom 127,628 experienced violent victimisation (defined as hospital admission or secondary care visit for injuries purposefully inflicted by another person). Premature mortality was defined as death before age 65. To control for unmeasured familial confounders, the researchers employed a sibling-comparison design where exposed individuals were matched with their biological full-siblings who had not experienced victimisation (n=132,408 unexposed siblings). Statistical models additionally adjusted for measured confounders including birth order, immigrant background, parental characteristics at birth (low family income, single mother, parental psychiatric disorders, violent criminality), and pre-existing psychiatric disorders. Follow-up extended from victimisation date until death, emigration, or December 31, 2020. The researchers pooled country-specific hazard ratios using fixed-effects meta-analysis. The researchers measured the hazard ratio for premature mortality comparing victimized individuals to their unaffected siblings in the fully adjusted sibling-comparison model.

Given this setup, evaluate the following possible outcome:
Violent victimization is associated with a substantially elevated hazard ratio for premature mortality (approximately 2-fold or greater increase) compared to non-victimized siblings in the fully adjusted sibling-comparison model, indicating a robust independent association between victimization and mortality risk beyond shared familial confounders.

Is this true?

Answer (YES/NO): NO